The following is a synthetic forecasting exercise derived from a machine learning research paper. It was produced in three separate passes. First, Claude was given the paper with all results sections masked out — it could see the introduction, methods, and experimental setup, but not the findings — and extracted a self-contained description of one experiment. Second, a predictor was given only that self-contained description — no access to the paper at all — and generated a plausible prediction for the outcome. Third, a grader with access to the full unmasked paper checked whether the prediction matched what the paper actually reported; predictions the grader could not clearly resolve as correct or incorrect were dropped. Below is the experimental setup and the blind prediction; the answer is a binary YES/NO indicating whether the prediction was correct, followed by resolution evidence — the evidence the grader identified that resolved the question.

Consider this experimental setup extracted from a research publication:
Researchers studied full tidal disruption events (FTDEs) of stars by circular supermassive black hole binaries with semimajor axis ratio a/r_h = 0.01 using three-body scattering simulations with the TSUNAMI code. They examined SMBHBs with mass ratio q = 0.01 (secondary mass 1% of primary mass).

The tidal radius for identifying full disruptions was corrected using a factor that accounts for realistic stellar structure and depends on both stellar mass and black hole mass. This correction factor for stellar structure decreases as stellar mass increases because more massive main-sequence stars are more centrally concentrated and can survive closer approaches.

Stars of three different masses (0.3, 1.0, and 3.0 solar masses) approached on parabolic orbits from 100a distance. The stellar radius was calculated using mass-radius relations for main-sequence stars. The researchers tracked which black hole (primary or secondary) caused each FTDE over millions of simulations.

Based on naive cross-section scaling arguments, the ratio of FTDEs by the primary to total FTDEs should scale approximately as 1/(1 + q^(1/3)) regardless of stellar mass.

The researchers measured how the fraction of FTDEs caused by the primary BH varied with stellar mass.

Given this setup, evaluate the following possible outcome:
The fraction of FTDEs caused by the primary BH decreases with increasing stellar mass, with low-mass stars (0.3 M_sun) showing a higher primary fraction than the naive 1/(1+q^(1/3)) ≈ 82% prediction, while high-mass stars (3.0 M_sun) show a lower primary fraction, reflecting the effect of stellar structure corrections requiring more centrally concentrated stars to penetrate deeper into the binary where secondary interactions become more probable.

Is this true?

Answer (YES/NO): NO